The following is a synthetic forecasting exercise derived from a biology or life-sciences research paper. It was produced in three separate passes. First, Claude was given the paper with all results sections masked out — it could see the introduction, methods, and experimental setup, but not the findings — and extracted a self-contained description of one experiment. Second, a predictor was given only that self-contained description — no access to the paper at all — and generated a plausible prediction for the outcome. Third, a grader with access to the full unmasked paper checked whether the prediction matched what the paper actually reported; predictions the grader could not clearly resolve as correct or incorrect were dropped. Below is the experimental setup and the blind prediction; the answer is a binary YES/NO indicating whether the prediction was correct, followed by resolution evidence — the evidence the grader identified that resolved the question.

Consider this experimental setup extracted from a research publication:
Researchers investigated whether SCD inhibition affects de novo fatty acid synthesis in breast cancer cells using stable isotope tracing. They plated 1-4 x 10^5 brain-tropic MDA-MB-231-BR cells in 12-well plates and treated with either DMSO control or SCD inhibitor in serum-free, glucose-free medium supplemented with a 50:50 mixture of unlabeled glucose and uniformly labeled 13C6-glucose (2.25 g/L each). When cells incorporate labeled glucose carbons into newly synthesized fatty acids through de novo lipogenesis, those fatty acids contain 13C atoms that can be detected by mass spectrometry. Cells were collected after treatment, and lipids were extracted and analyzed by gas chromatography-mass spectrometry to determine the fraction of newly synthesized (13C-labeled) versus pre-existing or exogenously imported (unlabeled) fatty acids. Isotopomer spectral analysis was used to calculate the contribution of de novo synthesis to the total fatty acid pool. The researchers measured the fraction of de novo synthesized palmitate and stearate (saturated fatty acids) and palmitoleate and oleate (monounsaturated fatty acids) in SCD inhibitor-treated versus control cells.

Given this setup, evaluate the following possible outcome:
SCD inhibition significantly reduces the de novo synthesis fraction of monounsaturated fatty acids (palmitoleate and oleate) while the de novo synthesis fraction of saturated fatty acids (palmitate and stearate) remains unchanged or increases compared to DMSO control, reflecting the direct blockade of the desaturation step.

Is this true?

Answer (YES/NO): YES